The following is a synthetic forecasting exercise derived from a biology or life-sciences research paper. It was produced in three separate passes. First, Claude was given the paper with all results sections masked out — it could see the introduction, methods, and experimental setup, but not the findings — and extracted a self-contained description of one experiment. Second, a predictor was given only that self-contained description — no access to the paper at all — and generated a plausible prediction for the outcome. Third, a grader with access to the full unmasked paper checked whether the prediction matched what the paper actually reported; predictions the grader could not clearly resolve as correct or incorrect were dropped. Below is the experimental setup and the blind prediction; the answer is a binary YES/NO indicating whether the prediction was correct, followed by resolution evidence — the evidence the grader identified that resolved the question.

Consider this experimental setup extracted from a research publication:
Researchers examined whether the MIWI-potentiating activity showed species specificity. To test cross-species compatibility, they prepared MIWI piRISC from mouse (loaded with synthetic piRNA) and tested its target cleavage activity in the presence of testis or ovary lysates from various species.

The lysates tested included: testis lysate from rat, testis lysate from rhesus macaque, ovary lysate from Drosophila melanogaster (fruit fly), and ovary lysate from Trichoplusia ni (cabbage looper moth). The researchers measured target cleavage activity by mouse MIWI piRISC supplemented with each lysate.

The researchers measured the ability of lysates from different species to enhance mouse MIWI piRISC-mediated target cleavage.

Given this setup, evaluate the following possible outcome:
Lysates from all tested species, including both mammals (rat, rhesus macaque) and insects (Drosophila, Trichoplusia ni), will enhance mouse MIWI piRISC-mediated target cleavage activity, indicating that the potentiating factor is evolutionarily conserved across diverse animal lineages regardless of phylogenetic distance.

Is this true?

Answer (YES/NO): NO